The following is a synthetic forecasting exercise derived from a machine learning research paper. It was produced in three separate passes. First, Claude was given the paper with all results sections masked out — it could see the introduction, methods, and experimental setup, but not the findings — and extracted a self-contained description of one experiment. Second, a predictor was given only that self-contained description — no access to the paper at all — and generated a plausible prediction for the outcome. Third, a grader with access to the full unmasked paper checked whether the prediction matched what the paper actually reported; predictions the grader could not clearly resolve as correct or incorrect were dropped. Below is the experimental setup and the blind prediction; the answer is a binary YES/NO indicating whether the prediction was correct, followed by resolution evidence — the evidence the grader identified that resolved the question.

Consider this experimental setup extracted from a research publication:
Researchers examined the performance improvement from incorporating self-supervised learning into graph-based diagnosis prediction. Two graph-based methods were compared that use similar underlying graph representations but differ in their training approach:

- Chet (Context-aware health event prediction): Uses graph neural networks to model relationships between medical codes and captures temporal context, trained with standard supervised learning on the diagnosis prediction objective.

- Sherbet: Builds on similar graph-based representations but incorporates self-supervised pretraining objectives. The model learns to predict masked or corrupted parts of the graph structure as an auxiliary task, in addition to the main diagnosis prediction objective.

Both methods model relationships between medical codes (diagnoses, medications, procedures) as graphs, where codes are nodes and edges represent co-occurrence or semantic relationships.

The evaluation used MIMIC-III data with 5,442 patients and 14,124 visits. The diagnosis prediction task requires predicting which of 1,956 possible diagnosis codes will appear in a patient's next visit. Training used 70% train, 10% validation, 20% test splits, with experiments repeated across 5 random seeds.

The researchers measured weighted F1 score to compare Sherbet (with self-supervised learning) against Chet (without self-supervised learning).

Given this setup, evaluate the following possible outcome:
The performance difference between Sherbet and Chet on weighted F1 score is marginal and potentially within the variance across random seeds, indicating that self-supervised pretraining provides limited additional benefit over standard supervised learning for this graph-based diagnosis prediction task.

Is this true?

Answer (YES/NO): NO